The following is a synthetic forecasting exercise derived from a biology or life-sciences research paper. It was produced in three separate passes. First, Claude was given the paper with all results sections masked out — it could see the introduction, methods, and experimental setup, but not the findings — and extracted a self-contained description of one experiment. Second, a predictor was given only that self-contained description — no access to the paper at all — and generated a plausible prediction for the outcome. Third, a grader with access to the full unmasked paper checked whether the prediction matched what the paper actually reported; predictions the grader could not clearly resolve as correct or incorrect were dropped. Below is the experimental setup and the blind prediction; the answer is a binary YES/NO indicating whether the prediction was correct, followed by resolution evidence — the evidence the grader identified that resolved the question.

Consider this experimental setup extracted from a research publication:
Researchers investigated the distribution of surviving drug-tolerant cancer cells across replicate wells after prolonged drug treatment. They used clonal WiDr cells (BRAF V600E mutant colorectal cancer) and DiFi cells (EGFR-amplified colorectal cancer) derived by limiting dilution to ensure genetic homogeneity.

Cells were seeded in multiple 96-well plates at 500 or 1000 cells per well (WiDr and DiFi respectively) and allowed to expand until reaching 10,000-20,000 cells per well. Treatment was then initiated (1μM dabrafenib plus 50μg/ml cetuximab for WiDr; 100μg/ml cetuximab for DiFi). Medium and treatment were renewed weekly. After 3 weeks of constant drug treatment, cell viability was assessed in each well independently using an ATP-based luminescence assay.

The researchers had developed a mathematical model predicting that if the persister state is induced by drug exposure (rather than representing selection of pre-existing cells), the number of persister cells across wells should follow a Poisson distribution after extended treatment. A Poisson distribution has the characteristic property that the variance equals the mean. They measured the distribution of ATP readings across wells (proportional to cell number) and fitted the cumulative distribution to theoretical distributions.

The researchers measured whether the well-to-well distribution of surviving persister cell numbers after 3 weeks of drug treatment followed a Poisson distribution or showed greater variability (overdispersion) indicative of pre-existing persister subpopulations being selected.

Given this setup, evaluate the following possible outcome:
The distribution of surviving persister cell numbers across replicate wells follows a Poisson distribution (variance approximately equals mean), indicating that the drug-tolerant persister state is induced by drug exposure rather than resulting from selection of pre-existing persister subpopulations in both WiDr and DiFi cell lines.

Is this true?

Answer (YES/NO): YES